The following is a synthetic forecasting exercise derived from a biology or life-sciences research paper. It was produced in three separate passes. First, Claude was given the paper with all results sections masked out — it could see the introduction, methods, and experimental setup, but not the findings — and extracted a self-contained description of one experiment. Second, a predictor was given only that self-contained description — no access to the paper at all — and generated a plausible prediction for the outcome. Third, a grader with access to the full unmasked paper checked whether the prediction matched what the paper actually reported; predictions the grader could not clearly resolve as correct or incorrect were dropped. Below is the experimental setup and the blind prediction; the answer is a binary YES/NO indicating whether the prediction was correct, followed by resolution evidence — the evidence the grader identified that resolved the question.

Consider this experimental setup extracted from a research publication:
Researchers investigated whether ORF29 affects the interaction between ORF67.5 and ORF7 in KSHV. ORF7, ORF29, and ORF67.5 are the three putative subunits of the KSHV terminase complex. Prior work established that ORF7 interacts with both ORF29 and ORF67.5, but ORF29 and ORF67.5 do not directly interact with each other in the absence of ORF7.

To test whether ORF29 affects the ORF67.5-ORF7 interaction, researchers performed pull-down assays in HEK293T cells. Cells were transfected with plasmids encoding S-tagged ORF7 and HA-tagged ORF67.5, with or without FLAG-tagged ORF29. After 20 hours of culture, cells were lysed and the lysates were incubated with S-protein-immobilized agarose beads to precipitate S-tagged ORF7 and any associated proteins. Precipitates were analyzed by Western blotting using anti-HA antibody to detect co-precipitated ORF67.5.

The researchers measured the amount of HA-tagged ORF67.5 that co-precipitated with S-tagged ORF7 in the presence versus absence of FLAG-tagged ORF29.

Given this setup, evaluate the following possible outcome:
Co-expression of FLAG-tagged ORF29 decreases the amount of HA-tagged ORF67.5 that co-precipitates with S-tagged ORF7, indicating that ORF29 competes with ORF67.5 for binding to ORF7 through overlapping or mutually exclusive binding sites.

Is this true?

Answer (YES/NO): NO